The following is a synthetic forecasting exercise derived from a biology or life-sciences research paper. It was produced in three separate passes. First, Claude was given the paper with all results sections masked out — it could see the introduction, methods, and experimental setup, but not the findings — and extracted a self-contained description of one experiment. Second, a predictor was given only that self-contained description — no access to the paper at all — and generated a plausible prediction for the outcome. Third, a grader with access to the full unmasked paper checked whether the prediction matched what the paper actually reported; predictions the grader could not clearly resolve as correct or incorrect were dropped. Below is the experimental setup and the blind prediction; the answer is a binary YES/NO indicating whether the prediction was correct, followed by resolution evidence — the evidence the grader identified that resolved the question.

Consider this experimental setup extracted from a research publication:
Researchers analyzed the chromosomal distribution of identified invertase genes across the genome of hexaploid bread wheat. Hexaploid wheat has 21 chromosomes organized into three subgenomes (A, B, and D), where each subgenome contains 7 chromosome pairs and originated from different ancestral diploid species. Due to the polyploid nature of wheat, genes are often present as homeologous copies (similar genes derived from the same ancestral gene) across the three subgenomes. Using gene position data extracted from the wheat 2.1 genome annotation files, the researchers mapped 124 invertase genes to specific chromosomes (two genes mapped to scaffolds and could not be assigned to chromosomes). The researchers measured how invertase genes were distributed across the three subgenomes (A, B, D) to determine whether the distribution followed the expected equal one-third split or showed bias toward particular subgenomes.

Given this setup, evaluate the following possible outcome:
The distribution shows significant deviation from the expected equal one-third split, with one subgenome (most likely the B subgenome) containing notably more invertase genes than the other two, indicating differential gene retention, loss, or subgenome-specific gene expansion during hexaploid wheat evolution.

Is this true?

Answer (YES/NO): NO